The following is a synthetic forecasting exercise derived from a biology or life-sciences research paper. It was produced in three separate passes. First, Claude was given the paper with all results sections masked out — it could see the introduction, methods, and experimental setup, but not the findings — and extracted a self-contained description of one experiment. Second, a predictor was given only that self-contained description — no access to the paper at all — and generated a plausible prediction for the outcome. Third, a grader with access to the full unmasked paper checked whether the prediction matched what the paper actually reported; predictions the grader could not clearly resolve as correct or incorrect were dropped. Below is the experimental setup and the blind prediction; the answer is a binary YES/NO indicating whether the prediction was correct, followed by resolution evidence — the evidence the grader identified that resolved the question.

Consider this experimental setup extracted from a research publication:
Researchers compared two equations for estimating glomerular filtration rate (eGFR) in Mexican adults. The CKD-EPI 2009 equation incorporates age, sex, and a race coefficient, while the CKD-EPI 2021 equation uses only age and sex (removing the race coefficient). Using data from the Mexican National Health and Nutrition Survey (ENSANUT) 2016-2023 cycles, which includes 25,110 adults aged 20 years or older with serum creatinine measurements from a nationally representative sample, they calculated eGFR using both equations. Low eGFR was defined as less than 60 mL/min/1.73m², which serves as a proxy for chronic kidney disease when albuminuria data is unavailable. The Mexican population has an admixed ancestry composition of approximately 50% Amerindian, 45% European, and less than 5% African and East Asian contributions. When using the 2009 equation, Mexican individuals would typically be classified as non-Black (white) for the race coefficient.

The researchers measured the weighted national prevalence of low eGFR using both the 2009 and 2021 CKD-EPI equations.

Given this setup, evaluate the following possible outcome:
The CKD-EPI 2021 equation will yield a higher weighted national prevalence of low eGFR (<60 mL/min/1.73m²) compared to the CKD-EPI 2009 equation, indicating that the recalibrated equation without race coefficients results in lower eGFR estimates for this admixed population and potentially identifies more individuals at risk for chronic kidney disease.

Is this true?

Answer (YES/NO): NO